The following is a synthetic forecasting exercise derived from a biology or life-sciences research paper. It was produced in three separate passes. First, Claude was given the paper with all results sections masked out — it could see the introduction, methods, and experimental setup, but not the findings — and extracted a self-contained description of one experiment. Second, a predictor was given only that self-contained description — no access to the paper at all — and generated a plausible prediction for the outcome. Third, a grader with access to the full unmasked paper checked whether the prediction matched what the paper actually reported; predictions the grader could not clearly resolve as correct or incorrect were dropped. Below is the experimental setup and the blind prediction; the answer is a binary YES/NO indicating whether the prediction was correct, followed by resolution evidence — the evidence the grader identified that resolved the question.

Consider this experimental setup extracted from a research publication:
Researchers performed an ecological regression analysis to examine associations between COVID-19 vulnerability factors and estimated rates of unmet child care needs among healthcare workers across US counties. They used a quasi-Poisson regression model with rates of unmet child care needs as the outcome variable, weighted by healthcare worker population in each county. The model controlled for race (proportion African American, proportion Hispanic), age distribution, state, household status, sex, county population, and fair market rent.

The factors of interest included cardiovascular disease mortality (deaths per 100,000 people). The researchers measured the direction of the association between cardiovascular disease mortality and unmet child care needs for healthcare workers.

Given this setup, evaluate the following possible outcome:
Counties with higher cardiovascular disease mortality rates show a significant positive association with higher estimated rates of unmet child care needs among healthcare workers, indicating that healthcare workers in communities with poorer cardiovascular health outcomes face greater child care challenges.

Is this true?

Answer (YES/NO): NO